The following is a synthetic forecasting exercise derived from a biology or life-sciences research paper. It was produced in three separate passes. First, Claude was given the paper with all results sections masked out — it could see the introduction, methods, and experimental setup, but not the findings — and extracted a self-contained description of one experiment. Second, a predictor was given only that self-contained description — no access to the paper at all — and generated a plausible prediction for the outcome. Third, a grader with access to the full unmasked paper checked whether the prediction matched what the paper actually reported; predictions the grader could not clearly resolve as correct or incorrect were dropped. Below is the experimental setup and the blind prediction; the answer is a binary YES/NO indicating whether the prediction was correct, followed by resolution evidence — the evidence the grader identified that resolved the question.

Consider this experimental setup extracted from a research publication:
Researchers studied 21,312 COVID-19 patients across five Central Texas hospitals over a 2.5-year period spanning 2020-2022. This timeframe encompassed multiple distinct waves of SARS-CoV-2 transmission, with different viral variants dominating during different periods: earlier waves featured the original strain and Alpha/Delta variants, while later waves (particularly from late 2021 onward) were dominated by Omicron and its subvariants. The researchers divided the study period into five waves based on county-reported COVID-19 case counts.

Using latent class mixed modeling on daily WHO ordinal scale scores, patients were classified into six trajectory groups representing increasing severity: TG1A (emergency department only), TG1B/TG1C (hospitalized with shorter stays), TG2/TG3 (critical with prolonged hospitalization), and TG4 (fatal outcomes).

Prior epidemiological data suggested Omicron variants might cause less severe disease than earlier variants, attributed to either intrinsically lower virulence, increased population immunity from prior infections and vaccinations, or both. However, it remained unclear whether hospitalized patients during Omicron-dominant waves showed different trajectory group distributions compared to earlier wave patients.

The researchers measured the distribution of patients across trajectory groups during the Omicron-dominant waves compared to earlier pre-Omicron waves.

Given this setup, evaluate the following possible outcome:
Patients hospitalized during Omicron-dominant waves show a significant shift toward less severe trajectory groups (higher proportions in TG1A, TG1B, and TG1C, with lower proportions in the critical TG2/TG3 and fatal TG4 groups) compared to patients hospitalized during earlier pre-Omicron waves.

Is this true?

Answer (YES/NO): NO